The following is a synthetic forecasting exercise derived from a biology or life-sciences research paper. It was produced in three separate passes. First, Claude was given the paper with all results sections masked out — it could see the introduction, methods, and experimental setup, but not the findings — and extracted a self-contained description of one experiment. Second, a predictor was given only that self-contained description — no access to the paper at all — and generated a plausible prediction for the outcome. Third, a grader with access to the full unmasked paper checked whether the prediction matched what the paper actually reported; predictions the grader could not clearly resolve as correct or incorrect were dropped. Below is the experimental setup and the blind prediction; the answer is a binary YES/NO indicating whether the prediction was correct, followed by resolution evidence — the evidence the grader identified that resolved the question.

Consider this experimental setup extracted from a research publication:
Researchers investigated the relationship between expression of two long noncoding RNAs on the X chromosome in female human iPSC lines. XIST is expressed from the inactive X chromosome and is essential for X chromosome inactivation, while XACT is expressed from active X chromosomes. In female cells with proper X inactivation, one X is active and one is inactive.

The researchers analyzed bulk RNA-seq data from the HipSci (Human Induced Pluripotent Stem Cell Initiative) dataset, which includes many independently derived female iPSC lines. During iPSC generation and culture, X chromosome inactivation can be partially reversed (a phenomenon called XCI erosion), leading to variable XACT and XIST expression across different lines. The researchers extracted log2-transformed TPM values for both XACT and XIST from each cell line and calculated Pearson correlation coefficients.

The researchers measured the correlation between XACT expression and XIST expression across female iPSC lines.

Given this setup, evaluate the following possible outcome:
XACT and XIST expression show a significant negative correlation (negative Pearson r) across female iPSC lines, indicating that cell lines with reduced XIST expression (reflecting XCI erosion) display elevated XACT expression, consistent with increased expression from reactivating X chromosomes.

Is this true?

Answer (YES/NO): YES